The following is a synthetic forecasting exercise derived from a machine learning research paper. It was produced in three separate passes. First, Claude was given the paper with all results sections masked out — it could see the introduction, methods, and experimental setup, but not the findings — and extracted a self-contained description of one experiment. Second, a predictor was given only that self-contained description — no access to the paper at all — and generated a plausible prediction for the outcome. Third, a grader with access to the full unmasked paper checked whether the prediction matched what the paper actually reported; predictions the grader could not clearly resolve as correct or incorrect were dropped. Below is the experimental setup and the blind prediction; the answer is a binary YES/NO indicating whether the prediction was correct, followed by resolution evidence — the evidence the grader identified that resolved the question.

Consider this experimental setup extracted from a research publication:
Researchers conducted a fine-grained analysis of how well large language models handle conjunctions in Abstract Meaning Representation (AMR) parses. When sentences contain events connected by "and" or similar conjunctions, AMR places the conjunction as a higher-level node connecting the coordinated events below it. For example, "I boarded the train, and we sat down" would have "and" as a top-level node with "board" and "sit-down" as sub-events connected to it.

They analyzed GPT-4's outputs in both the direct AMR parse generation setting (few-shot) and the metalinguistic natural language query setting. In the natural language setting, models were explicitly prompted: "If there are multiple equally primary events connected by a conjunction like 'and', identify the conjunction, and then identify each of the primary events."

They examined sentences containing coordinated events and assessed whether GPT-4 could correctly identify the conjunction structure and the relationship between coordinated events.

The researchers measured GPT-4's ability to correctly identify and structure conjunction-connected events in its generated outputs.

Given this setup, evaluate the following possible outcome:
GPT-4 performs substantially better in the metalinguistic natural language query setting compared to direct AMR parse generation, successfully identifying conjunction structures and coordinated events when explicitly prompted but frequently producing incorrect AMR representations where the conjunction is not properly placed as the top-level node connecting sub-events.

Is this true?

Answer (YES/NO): NO